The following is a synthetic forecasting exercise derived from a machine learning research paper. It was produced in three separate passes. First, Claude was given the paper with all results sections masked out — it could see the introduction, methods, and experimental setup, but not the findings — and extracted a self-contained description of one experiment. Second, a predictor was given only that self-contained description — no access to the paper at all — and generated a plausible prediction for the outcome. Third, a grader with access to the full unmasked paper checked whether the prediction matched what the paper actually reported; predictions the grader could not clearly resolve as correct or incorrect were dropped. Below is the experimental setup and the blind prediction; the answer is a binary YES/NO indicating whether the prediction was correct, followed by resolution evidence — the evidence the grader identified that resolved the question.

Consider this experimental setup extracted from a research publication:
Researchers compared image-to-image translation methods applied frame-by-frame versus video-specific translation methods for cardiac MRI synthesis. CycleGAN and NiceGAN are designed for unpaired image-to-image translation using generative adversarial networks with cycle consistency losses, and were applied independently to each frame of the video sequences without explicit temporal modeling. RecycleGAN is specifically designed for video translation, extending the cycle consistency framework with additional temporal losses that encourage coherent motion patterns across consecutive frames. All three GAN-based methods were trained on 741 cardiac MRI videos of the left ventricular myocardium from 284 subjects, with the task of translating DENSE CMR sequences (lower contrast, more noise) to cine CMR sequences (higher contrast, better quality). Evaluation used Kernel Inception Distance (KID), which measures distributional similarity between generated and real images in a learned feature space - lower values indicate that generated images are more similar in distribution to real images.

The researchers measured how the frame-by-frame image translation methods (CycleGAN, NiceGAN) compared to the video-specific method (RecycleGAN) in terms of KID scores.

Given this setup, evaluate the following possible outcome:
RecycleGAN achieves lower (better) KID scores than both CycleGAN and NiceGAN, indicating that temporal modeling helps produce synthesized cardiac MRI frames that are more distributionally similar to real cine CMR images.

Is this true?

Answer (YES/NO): YES